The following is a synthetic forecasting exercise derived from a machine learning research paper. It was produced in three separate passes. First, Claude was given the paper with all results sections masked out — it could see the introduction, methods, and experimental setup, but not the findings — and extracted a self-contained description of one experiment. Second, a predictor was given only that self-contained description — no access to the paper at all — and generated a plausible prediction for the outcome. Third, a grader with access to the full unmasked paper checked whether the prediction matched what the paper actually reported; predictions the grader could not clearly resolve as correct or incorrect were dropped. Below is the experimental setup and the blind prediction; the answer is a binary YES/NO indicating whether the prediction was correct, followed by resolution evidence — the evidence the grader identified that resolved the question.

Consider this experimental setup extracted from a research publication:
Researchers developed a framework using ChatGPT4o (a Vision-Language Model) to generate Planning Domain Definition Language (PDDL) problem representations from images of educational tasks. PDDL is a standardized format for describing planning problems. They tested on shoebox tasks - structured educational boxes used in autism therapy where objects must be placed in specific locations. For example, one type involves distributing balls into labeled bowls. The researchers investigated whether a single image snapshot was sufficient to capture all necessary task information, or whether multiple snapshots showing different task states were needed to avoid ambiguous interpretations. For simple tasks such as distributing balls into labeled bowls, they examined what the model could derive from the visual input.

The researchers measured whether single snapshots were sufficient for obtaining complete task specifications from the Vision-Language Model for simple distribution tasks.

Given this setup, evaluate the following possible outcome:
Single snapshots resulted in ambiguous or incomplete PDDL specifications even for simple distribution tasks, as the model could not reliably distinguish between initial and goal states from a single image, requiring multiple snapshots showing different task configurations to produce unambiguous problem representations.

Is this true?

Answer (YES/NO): NO